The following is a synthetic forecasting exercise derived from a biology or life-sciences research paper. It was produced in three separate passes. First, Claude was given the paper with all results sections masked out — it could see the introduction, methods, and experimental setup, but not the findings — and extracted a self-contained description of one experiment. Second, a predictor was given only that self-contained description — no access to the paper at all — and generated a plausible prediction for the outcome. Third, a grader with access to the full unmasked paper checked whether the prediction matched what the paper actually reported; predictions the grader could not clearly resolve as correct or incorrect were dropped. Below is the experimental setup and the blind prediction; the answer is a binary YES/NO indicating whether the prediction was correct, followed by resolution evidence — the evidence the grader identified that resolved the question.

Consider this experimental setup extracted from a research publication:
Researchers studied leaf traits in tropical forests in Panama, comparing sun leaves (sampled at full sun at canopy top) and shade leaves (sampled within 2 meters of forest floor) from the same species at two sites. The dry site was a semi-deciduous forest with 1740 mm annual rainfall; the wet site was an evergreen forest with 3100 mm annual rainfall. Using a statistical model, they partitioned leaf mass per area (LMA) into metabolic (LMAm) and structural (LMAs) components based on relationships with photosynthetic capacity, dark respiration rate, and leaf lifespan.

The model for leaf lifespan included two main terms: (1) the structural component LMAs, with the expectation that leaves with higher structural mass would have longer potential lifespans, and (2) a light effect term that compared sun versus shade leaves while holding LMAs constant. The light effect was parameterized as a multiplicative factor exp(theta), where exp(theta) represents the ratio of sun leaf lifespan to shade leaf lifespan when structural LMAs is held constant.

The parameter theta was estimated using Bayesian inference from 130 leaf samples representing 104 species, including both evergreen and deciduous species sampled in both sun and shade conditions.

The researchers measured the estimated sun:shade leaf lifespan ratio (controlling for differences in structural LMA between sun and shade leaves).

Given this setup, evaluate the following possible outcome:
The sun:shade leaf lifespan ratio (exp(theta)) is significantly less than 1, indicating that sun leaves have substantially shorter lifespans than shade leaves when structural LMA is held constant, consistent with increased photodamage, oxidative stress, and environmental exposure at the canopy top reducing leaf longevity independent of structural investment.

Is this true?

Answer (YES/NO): YES